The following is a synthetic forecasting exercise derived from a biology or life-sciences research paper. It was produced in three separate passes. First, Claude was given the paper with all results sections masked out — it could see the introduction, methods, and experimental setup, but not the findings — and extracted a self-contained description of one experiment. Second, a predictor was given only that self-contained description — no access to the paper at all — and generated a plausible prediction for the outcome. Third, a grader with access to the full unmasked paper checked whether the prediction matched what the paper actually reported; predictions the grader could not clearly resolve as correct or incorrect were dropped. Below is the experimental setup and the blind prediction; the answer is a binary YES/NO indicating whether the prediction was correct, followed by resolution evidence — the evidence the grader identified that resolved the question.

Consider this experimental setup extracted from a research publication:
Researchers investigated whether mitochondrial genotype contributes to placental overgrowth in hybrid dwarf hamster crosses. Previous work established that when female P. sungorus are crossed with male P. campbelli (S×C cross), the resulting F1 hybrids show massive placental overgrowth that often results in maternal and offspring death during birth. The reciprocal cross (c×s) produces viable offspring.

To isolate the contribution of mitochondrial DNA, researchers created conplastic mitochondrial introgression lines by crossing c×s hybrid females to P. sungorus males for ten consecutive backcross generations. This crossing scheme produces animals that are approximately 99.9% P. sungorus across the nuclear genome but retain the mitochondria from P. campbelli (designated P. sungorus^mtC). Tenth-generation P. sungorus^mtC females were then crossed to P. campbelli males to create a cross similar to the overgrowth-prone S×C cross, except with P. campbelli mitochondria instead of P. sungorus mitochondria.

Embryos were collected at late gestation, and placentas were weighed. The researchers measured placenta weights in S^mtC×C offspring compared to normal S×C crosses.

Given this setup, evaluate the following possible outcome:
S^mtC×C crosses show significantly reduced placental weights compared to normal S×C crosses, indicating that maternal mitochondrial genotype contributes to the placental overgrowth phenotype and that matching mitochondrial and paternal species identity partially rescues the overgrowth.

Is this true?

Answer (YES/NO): NO